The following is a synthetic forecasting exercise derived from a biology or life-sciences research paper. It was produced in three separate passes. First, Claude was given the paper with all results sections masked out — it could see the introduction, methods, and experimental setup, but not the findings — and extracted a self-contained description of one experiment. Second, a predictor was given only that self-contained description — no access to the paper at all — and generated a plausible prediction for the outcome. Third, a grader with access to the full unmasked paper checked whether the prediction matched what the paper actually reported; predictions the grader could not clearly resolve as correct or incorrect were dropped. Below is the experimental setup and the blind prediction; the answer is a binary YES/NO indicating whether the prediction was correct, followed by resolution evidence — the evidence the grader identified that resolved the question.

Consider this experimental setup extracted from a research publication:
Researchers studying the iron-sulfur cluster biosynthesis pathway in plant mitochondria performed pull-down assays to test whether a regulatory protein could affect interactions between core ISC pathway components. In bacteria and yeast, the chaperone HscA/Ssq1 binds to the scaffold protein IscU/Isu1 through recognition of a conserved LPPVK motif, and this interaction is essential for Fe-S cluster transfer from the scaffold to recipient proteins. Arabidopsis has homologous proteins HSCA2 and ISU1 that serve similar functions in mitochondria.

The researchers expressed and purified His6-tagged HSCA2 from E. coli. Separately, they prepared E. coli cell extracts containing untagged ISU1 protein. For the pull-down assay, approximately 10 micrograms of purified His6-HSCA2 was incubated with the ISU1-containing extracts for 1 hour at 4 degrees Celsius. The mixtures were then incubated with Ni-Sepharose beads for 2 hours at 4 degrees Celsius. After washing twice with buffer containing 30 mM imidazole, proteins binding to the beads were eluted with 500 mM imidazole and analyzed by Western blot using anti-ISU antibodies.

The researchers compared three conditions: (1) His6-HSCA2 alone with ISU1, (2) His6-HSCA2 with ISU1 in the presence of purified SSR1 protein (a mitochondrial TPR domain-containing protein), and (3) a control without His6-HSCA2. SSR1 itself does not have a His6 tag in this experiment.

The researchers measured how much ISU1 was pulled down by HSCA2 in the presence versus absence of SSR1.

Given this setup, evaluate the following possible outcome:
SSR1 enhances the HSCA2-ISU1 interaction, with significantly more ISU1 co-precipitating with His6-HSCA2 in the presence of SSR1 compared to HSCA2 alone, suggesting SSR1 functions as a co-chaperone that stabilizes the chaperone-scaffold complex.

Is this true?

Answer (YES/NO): YES